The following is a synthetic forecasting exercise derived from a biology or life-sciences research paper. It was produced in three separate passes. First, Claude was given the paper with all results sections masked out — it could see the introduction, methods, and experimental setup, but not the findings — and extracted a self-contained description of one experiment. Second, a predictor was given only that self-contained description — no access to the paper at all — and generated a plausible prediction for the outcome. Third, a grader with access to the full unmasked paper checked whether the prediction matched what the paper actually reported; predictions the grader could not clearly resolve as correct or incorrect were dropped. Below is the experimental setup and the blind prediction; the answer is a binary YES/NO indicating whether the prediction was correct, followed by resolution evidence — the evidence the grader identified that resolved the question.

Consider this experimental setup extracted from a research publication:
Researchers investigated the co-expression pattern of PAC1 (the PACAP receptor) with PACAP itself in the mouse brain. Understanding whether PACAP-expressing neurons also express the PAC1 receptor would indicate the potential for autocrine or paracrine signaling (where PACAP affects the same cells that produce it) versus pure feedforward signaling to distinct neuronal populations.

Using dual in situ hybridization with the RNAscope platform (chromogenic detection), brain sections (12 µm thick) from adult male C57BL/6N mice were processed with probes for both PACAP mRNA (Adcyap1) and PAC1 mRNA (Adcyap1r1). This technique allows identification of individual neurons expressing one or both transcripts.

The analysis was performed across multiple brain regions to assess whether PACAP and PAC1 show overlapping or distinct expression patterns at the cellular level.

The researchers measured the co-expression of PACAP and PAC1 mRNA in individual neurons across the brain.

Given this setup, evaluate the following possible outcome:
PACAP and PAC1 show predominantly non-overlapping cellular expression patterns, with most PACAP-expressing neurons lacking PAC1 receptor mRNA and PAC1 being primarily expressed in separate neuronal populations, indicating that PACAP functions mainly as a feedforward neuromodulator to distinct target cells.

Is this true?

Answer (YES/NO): NO